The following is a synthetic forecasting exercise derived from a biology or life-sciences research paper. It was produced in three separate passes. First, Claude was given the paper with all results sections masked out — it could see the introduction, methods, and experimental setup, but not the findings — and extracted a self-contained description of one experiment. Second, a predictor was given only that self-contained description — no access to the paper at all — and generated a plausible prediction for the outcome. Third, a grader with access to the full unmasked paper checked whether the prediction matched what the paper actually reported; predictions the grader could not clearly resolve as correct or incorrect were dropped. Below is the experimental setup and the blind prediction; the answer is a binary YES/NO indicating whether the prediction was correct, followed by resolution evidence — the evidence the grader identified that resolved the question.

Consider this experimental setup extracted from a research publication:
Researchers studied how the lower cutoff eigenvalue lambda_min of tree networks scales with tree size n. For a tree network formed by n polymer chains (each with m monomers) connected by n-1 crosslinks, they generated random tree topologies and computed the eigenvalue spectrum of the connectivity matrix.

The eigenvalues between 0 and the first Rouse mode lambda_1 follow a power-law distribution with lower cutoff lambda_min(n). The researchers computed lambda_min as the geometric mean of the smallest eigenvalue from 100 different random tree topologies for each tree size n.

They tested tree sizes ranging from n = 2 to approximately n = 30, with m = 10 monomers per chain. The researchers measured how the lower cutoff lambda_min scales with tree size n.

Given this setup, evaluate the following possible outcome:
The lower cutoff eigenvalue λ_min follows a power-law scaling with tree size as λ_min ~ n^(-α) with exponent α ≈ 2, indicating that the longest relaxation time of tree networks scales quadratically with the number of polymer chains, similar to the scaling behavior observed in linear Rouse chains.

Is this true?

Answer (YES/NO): NO